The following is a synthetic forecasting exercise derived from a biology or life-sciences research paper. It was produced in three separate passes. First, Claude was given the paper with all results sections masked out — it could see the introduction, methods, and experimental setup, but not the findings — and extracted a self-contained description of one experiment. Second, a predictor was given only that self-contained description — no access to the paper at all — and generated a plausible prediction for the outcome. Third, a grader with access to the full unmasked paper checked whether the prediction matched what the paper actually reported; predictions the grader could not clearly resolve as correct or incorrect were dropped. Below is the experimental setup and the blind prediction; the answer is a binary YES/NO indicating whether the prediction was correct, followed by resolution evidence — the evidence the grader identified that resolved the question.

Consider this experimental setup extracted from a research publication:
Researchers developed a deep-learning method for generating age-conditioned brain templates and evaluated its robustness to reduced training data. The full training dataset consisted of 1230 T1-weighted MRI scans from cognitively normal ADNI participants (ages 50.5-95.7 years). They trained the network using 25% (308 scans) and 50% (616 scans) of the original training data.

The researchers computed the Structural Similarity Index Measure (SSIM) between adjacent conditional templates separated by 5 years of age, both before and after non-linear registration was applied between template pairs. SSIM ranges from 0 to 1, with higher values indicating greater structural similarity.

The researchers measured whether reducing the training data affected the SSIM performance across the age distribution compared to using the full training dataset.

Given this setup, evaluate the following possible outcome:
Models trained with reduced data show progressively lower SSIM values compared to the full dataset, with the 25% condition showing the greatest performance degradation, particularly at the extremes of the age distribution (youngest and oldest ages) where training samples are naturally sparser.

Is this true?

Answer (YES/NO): NO